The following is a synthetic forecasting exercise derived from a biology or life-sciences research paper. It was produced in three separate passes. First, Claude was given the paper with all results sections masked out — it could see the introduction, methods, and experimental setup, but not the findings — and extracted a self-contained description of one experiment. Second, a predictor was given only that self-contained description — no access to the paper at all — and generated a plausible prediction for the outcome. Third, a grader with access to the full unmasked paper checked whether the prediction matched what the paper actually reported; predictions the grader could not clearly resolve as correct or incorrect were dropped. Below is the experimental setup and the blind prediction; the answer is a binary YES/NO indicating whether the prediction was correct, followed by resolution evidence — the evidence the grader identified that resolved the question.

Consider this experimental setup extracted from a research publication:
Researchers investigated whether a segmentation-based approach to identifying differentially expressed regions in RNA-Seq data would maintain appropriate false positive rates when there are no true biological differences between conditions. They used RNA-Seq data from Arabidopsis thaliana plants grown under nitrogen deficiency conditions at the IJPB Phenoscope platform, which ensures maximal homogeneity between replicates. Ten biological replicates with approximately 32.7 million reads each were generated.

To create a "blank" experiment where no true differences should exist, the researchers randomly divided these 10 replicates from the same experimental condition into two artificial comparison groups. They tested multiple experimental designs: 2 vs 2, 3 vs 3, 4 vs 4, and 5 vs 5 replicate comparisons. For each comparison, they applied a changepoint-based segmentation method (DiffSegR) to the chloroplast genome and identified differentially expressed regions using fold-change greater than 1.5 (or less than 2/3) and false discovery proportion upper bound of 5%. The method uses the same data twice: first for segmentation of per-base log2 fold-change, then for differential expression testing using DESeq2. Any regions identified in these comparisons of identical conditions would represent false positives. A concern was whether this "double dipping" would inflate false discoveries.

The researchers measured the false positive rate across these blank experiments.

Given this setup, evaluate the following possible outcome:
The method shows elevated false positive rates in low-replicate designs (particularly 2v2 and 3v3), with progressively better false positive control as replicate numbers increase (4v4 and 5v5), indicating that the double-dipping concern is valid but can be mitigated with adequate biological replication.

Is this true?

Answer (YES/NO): NO